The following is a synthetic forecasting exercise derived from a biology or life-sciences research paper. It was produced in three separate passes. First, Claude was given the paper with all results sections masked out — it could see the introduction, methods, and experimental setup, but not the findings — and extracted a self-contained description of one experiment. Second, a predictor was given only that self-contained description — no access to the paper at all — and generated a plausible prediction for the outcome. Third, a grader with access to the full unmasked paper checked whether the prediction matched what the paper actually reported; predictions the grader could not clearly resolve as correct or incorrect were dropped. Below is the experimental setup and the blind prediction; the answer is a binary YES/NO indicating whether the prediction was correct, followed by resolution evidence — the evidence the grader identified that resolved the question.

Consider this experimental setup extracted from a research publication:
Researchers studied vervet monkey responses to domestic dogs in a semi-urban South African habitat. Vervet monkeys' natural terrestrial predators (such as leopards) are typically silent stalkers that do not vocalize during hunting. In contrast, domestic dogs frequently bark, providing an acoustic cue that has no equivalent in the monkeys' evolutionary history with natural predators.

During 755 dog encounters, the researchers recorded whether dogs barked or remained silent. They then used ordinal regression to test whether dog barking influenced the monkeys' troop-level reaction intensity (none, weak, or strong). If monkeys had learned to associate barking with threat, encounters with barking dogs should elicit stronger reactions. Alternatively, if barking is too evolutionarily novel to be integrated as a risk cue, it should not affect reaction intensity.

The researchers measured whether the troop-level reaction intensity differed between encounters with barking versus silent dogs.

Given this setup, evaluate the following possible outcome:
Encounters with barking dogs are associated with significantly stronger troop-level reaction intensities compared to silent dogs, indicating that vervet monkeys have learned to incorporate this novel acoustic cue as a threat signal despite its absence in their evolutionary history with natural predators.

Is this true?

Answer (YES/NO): NO